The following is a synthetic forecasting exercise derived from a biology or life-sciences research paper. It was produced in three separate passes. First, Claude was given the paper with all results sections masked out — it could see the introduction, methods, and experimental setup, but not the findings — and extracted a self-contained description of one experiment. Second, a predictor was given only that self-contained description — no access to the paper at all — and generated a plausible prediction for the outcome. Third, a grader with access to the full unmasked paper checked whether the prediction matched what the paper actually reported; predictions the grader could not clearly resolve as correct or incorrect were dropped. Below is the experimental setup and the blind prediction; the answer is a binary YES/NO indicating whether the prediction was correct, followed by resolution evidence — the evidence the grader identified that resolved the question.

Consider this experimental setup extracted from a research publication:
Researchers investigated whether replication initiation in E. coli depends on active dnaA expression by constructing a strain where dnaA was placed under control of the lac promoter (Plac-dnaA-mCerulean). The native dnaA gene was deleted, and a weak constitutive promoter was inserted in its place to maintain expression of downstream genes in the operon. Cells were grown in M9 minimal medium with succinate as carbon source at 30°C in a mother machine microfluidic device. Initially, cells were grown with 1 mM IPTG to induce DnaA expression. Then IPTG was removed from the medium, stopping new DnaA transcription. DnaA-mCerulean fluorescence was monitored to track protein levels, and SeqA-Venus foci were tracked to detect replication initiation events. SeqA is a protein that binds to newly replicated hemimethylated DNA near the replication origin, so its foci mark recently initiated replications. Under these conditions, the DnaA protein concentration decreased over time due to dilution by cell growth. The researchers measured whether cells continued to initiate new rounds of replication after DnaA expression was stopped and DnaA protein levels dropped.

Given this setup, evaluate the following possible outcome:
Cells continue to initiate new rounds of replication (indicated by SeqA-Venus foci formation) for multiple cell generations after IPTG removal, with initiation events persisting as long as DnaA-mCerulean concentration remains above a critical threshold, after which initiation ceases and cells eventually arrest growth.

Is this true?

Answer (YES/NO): YES